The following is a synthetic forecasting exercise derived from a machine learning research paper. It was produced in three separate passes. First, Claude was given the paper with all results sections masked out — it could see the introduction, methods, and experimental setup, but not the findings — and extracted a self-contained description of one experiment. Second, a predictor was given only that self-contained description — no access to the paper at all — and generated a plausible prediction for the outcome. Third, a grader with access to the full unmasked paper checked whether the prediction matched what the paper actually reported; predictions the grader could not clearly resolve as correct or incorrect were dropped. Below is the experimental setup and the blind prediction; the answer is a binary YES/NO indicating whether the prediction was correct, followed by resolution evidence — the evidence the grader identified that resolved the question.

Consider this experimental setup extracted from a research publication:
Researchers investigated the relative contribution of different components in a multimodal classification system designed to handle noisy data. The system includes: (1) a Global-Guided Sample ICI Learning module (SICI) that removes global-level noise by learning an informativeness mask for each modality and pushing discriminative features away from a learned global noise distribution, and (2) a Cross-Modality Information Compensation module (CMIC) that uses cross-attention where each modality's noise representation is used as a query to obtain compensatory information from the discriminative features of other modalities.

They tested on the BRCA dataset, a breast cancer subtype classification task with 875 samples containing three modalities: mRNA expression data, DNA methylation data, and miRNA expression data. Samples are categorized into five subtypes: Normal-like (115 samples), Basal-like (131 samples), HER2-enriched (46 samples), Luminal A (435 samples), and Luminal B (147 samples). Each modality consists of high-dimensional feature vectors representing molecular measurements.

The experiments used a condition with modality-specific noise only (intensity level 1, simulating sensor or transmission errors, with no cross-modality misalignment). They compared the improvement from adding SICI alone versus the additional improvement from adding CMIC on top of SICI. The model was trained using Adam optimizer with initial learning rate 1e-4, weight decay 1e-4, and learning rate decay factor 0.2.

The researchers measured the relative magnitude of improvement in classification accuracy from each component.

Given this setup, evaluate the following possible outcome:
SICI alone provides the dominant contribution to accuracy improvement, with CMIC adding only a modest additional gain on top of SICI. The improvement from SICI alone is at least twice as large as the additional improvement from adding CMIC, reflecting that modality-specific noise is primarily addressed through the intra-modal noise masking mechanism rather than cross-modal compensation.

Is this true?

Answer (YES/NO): NO